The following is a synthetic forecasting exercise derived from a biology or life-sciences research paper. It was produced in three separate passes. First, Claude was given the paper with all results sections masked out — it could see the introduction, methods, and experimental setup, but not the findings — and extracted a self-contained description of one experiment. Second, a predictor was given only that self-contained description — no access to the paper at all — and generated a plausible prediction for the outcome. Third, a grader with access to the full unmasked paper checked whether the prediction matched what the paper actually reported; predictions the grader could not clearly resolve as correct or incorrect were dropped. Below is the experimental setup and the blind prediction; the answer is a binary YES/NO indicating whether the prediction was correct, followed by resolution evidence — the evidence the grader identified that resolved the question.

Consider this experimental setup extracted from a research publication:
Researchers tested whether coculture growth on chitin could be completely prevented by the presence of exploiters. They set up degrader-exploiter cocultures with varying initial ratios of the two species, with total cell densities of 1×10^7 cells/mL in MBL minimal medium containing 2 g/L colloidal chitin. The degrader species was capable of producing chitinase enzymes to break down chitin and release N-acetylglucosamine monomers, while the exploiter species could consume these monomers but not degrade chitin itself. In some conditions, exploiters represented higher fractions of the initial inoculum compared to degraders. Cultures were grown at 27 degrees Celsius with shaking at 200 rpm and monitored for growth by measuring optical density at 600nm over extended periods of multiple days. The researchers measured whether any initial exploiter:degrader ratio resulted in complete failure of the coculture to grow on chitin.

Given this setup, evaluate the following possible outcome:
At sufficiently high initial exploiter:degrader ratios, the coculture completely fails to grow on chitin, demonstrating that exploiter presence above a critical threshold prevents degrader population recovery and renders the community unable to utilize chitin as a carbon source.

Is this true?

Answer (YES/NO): YES